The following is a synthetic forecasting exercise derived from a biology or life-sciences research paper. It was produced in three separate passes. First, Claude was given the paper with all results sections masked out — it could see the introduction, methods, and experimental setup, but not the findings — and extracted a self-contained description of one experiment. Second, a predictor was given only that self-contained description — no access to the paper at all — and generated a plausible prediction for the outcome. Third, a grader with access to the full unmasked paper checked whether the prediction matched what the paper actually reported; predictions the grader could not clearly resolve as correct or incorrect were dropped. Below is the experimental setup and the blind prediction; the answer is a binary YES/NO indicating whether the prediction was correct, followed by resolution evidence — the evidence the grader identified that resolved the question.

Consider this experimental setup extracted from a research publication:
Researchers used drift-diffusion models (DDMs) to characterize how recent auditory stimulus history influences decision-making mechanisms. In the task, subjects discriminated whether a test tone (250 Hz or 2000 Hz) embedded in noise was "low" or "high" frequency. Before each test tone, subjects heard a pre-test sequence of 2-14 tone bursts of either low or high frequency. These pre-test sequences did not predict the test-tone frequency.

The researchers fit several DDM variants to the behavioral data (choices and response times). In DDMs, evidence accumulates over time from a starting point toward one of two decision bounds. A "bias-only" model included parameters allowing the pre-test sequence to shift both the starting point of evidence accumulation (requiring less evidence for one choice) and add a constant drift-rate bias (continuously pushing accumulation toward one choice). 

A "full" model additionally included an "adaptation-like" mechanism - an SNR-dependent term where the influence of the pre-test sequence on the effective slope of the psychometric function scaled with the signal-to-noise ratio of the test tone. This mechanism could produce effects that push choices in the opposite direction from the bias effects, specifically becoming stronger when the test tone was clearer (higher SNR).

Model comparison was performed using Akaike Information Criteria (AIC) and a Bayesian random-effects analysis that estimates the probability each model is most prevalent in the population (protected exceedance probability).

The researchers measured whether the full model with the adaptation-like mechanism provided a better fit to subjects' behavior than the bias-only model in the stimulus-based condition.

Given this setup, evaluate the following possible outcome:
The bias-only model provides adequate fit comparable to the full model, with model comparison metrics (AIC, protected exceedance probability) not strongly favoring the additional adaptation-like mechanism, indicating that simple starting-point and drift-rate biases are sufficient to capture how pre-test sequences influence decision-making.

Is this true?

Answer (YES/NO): NO